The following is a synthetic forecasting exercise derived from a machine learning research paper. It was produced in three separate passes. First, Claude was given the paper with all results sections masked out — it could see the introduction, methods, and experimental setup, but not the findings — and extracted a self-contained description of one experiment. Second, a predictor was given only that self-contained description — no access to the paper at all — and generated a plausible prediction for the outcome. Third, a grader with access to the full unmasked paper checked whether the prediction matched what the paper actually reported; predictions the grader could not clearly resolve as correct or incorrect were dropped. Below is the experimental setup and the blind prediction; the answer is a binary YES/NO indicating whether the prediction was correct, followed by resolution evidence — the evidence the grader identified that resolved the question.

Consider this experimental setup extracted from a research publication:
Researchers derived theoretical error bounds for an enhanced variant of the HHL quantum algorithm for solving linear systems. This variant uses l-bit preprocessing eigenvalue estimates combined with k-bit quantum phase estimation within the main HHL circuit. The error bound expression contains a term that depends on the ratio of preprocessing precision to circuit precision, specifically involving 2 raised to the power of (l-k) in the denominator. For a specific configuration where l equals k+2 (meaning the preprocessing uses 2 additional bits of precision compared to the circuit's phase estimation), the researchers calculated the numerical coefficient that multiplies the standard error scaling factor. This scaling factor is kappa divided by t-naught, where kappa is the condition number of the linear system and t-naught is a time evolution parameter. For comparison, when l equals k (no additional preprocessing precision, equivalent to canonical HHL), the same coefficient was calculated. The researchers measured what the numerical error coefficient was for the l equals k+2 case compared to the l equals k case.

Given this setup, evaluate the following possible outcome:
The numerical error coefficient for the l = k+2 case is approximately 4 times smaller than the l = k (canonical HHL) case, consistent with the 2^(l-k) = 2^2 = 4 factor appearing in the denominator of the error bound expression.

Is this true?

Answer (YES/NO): NO